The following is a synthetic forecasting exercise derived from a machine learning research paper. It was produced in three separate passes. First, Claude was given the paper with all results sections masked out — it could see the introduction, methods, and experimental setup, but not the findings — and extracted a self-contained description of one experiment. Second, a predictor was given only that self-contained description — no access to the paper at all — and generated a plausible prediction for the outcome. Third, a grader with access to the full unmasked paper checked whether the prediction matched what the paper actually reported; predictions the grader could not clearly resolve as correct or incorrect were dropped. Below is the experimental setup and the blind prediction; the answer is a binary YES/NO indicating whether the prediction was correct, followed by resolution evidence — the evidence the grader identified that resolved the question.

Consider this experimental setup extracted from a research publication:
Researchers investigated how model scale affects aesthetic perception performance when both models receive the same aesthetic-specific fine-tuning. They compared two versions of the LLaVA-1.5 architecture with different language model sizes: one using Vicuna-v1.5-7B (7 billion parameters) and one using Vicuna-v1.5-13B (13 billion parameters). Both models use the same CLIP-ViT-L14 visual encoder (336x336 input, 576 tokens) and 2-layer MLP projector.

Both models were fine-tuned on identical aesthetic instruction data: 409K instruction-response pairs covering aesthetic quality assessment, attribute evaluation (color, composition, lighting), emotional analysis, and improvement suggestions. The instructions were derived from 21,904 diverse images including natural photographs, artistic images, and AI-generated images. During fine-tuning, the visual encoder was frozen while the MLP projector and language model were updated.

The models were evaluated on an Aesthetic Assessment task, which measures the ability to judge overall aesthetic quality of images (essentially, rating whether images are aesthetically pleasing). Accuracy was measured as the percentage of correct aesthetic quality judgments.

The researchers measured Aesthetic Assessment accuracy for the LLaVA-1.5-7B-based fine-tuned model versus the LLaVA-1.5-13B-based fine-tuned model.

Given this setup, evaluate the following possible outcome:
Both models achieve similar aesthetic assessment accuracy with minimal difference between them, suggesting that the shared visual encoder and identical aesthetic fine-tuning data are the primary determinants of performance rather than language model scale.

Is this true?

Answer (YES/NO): NO